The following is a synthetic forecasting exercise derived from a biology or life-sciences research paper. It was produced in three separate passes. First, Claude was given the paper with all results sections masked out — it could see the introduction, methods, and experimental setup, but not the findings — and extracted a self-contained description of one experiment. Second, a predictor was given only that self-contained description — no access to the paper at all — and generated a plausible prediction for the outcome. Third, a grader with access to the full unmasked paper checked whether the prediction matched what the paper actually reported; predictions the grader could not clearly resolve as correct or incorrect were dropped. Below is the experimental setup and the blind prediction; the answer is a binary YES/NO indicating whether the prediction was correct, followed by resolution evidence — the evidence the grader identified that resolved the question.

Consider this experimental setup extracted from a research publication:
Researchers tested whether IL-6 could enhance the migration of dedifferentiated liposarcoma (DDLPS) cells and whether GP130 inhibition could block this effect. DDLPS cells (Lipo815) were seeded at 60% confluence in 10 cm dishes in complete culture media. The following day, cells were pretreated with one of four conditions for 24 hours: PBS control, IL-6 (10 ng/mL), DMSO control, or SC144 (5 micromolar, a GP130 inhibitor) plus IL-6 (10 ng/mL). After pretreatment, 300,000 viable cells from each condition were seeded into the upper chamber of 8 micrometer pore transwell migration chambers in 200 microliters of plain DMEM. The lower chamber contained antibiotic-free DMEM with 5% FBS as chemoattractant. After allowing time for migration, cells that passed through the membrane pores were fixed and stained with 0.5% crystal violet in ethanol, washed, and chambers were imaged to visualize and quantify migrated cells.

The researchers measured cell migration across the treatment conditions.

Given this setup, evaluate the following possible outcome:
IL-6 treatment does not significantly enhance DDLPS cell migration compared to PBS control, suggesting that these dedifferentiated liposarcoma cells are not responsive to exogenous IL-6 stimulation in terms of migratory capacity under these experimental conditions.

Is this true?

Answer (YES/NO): NO